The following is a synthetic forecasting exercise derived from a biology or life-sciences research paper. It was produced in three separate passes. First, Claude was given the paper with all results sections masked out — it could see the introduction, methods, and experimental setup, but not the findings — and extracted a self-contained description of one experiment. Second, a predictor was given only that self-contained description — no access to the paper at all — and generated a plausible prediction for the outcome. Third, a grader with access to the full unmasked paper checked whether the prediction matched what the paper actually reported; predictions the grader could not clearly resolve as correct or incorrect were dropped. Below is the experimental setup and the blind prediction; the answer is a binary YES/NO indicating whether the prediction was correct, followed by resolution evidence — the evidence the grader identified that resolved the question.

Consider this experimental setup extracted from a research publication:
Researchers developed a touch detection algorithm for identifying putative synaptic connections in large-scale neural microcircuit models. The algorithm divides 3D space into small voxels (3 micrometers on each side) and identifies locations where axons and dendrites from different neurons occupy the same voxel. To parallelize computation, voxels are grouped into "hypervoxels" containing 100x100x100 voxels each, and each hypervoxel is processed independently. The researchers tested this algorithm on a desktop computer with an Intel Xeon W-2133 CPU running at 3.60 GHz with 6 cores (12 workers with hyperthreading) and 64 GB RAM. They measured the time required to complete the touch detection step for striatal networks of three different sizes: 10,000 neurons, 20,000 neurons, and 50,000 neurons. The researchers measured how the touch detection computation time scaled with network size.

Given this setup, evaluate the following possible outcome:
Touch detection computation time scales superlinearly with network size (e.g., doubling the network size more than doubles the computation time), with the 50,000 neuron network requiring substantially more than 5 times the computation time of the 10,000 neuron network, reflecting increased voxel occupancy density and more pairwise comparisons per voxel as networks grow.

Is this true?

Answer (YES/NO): NO